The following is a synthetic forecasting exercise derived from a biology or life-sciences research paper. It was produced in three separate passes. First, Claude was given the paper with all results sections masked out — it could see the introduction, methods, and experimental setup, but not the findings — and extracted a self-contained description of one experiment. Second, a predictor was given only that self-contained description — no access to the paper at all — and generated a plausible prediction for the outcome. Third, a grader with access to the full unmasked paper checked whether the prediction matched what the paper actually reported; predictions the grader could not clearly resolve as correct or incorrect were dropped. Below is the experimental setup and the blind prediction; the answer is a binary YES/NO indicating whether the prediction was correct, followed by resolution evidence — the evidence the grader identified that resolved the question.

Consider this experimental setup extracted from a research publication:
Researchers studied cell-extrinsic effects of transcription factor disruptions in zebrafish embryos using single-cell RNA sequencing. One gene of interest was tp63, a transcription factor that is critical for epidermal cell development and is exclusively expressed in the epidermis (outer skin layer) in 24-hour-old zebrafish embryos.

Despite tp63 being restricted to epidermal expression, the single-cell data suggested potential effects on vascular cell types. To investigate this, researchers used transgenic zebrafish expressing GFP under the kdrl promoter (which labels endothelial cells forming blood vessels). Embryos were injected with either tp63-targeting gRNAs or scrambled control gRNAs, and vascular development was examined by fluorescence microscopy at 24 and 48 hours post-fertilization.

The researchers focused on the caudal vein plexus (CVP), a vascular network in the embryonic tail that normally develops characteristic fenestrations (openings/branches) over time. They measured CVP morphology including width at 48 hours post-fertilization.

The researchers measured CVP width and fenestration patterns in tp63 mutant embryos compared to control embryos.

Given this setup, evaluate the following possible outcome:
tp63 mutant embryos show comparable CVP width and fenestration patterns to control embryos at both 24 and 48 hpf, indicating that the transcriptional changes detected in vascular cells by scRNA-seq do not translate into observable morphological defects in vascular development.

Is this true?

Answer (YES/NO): NO